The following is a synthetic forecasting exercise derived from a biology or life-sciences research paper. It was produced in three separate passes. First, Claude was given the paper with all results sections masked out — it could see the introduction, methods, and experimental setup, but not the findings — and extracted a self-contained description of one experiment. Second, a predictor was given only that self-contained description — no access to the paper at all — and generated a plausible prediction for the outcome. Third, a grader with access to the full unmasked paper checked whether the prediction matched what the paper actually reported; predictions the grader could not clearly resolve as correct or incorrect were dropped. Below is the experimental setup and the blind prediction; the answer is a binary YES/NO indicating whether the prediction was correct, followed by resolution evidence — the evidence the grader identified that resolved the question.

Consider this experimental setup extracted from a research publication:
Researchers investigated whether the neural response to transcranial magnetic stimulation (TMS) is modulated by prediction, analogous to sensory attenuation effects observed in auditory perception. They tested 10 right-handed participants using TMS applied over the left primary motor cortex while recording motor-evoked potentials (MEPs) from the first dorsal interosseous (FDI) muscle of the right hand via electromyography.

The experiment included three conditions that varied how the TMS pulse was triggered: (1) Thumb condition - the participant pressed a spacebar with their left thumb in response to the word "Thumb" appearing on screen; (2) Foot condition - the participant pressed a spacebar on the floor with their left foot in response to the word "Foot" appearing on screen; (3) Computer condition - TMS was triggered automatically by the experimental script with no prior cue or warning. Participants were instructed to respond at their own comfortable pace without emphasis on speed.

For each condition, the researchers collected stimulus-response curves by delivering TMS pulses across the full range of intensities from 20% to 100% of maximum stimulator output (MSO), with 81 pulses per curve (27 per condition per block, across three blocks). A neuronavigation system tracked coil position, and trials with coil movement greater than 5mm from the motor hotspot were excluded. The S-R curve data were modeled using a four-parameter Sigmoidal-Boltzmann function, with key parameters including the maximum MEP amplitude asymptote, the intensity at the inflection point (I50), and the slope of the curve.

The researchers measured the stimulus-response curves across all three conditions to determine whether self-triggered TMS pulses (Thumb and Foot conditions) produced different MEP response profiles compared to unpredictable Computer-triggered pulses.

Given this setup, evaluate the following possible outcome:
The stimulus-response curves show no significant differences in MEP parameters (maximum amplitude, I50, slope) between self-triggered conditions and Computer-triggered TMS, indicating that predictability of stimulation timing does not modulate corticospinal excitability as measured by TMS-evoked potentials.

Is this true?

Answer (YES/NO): NO